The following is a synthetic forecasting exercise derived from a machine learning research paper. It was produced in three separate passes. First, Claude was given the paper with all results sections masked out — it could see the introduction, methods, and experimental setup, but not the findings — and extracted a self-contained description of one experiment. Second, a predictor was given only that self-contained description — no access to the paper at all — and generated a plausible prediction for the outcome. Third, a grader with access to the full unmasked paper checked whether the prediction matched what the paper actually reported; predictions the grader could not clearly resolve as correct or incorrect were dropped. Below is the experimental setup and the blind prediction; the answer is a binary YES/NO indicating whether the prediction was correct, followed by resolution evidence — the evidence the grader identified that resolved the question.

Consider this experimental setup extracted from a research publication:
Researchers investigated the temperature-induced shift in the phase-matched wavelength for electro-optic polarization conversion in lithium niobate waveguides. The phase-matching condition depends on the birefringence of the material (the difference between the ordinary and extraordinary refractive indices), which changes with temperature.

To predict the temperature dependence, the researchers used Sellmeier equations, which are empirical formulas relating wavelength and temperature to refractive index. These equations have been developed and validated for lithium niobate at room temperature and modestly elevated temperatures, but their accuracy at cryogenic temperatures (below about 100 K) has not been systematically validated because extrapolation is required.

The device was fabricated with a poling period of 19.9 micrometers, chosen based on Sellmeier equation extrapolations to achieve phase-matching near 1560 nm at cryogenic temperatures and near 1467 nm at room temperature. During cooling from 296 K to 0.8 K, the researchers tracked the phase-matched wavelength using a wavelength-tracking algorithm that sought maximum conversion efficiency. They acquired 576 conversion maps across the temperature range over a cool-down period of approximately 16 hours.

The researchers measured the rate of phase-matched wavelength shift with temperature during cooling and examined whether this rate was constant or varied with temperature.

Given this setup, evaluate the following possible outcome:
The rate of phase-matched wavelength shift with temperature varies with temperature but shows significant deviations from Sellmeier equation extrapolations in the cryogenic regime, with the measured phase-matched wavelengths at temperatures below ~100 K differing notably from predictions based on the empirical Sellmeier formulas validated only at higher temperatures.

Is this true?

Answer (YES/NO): YES